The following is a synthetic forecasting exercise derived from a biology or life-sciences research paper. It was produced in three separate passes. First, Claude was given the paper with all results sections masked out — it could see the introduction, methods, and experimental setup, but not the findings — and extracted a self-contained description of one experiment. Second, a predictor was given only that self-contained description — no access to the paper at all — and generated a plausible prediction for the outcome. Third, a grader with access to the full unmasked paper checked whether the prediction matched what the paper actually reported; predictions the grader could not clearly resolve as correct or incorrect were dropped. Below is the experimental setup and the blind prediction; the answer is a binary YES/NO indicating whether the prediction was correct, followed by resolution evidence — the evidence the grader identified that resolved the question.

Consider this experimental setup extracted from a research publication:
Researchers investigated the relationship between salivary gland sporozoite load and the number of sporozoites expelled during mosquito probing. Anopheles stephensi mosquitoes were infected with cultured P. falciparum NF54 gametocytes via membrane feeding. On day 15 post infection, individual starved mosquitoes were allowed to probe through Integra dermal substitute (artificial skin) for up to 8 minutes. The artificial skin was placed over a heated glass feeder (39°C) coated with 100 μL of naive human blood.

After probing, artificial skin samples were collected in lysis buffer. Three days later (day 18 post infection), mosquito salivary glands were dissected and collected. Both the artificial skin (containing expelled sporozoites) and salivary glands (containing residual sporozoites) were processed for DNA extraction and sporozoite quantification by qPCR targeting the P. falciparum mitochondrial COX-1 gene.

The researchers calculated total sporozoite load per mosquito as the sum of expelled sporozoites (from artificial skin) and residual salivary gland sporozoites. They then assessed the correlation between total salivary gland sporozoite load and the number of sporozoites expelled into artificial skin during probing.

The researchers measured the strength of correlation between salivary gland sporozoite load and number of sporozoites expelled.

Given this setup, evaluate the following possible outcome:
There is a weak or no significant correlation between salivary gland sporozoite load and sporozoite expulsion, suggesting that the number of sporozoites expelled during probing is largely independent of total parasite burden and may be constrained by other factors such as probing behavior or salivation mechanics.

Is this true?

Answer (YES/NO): NO